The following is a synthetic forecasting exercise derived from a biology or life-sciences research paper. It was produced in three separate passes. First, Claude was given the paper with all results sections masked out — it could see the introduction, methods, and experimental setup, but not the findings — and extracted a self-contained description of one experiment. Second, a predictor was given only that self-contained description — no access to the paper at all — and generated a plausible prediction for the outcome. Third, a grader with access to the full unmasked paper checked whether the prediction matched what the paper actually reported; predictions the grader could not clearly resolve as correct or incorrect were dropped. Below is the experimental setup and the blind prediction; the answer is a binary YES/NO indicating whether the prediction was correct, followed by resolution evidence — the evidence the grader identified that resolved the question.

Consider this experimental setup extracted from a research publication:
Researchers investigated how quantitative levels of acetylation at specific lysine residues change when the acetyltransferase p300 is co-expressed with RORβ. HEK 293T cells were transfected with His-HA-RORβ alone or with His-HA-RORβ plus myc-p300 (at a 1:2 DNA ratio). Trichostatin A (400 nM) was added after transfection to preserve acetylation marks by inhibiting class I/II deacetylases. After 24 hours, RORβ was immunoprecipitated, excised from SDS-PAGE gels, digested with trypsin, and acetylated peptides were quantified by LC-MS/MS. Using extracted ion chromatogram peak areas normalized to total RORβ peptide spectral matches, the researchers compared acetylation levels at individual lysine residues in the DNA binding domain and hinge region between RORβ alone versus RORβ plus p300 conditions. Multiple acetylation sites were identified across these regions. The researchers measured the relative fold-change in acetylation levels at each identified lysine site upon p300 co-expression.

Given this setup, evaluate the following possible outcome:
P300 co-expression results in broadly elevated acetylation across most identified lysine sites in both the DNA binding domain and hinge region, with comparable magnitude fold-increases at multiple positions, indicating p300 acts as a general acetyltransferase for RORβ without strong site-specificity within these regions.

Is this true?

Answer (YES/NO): NO